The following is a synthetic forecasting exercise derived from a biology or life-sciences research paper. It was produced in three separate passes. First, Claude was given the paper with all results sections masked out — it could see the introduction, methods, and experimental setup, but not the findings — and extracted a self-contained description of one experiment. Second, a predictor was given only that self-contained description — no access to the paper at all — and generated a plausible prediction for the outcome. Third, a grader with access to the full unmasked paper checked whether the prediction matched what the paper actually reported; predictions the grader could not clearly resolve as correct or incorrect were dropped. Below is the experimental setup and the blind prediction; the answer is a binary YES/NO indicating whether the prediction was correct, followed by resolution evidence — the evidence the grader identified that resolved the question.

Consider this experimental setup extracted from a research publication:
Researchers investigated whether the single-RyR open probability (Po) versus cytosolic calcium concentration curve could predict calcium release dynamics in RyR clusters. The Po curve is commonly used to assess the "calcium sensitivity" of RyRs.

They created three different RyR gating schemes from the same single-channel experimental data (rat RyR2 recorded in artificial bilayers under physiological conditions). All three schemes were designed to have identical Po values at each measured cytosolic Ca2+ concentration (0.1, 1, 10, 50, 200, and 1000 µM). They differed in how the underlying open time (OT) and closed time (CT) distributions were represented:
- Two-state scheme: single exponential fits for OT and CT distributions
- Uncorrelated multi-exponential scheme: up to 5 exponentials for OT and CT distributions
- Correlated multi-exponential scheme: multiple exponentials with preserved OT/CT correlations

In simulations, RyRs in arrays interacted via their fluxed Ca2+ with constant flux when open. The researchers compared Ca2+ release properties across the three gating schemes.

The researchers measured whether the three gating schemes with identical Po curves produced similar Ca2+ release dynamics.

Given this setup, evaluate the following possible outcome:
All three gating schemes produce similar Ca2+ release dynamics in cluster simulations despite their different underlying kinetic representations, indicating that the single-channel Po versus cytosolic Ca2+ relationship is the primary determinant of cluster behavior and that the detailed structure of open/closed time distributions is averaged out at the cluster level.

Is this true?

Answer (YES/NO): NO